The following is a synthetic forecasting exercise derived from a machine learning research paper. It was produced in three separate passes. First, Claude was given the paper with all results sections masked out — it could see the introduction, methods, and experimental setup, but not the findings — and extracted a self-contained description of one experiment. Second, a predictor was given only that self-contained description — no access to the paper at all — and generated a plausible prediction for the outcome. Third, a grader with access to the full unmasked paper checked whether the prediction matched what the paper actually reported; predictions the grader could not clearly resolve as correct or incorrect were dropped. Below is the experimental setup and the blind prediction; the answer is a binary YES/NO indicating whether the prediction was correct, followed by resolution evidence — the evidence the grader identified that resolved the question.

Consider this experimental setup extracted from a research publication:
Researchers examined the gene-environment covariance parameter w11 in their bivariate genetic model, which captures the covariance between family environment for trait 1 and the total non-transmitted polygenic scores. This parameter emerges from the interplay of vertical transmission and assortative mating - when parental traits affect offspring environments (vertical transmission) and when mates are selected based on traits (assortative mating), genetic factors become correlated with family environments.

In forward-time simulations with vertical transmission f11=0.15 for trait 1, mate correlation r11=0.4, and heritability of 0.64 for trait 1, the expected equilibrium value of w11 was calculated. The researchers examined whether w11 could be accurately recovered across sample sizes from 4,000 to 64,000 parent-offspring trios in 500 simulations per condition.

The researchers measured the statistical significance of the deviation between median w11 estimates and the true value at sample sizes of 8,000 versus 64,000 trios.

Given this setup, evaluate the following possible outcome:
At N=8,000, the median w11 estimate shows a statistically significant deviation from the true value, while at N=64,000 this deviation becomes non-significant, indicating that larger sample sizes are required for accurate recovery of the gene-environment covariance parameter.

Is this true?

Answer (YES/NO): NO